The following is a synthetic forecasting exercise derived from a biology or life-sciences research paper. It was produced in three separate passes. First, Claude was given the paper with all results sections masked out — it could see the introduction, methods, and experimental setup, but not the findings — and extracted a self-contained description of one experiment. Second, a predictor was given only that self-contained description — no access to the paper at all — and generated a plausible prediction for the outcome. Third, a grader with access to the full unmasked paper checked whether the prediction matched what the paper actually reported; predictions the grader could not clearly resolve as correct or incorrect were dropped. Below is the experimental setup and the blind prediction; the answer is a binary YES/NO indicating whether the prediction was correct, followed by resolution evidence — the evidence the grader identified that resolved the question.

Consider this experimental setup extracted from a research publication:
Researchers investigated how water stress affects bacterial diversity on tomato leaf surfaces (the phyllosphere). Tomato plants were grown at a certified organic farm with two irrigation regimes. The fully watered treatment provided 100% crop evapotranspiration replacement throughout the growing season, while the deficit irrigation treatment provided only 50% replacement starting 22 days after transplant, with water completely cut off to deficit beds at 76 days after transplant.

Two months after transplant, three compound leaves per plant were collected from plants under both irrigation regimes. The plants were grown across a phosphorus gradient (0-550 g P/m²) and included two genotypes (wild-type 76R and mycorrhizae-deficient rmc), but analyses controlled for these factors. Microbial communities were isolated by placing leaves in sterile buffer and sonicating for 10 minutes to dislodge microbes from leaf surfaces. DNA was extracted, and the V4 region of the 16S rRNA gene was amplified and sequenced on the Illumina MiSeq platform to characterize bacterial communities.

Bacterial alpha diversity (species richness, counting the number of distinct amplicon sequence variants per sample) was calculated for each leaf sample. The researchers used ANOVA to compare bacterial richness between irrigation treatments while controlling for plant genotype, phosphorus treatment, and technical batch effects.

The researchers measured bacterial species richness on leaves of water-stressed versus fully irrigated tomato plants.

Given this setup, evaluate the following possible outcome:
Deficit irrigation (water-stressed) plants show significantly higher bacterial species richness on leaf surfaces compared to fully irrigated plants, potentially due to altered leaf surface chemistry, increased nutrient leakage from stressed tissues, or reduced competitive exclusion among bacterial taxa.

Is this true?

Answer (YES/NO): NO